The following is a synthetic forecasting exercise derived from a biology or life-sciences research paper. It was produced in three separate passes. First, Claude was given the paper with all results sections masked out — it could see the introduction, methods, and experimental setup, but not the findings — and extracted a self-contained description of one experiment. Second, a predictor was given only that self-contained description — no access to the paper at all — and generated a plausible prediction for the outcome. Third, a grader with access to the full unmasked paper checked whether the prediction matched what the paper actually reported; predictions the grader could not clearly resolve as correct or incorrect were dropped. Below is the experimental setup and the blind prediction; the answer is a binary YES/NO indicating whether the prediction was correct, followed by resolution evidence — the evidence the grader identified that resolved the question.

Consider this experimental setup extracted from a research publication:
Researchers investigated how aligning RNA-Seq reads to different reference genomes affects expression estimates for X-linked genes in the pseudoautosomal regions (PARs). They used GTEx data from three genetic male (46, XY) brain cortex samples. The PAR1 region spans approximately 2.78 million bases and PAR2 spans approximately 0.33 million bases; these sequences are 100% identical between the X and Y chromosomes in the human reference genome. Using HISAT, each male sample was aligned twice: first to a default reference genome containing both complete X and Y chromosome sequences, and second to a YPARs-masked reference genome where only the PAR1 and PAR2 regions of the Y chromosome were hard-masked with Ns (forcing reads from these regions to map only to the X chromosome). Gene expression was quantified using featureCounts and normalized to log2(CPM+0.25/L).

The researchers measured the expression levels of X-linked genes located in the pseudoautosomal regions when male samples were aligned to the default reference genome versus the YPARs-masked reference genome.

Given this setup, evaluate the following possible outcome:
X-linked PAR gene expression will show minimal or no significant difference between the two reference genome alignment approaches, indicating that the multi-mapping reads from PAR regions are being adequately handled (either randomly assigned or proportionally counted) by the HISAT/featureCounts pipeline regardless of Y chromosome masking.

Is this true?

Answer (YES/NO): NO